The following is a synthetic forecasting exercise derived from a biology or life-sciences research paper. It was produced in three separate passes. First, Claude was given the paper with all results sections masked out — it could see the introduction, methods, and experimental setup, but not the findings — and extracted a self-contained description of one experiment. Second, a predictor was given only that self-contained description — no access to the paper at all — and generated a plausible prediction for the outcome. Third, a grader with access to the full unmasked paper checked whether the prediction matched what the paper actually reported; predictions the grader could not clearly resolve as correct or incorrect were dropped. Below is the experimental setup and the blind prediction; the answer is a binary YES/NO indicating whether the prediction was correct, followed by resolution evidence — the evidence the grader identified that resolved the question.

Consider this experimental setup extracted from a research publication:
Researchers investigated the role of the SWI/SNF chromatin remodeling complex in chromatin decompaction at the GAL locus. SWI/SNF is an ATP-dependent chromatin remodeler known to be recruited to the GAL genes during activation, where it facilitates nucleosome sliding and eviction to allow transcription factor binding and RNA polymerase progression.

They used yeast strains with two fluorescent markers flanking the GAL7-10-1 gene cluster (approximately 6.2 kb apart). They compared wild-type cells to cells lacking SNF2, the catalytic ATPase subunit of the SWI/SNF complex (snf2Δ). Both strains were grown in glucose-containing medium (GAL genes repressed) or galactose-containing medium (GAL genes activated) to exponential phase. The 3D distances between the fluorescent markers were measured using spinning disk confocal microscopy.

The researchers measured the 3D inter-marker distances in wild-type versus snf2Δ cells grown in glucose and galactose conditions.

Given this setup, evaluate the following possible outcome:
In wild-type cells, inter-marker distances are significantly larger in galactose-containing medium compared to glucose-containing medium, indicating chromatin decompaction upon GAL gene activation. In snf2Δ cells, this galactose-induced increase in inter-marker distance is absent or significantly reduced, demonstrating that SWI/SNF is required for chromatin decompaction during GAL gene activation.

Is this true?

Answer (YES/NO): YES